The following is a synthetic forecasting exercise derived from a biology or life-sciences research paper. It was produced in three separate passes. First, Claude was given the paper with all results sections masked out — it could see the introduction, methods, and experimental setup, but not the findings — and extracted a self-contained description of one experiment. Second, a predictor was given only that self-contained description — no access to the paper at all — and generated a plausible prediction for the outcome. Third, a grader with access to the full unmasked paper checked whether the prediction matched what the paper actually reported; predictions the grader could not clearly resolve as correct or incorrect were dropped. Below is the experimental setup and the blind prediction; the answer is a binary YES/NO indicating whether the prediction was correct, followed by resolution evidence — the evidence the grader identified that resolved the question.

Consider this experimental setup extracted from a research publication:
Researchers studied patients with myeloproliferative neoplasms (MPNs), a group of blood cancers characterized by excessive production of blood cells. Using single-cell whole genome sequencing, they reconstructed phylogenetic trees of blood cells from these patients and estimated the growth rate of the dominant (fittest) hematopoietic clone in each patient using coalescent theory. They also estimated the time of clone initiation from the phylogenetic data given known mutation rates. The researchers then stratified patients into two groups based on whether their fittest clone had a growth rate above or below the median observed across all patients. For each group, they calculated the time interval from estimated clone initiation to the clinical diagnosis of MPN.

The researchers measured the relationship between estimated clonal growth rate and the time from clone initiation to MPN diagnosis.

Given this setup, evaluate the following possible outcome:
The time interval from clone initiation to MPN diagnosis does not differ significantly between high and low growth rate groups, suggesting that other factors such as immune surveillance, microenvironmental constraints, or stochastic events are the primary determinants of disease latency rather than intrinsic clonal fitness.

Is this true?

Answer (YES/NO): NO